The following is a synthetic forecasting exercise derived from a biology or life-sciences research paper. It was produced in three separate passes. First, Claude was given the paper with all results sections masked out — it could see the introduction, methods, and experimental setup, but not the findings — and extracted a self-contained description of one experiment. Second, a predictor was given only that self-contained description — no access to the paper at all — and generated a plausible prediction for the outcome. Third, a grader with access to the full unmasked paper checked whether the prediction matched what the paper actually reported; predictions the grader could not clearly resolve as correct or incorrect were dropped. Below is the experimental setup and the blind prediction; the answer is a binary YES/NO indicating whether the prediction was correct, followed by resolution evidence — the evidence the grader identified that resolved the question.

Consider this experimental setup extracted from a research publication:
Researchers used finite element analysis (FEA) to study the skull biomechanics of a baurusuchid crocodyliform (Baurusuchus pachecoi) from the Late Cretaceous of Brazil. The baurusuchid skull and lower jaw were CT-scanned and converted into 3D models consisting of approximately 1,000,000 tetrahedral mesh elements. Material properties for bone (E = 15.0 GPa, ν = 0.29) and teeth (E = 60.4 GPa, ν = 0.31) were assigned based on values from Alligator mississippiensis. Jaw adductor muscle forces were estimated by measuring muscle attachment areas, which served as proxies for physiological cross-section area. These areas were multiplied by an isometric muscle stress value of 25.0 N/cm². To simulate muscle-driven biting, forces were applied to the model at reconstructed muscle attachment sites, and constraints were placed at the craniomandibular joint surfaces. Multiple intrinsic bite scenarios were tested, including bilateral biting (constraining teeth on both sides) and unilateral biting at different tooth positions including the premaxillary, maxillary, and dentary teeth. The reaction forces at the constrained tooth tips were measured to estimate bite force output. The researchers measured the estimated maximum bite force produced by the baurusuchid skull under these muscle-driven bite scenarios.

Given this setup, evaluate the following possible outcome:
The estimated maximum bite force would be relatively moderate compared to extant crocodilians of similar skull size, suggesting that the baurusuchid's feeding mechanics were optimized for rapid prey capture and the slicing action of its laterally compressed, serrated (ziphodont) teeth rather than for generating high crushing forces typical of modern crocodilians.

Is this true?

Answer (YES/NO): YES